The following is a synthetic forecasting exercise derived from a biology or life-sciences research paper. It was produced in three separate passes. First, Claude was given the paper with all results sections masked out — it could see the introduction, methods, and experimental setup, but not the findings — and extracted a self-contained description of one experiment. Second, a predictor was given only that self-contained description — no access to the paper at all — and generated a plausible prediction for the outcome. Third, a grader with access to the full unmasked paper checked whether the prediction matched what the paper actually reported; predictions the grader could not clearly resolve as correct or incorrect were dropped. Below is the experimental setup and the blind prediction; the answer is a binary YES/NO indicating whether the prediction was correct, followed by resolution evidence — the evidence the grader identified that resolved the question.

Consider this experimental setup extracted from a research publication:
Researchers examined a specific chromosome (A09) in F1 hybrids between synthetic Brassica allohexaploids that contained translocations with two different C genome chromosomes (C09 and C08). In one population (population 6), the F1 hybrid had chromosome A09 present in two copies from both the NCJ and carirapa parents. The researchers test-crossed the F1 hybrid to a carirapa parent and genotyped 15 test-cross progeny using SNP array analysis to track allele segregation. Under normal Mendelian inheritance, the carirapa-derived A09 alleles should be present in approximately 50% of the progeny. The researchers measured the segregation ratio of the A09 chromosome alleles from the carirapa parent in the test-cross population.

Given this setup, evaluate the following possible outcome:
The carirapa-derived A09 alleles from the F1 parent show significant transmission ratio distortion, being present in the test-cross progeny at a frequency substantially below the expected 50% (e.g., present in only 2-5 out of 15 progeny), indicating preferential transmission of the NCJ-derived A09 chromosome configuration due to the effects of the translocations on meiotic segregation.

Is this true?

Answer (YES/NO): NO